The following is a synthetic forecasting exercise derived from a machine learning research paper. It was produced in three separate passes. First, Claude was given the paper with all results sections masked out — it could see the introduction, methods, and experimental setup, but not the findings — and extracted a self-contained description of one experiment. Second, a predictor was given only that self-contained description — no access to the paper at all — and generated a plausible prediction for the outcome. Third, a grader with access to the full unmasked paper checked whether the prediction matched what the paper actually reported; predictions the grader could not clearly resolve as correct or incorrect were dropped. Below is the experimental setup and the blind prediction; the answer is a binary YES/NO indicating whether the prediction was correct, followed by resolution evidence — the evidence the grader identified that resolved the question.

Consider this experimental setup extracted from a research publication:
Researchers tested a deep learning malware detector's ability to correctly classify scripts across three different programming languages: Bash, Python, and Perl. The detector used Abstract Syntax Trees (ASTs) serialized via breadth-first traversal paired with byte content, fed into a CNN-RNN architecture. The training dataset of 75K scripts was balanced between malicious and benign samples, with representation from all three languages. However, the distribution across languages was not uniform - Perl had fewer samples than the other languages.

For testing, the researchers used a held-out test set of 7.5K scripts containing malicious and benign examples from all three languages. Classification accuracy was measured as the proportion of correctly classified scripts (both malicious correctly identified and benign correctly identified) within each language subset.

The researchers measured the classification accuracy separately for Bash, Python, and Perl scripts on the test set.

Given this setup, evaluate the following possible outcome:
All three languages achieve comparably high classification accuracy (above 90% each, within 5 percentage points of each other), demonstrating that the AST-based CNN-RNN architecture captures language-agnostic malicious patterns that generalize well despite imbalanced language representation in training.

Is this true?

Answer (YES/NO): YES